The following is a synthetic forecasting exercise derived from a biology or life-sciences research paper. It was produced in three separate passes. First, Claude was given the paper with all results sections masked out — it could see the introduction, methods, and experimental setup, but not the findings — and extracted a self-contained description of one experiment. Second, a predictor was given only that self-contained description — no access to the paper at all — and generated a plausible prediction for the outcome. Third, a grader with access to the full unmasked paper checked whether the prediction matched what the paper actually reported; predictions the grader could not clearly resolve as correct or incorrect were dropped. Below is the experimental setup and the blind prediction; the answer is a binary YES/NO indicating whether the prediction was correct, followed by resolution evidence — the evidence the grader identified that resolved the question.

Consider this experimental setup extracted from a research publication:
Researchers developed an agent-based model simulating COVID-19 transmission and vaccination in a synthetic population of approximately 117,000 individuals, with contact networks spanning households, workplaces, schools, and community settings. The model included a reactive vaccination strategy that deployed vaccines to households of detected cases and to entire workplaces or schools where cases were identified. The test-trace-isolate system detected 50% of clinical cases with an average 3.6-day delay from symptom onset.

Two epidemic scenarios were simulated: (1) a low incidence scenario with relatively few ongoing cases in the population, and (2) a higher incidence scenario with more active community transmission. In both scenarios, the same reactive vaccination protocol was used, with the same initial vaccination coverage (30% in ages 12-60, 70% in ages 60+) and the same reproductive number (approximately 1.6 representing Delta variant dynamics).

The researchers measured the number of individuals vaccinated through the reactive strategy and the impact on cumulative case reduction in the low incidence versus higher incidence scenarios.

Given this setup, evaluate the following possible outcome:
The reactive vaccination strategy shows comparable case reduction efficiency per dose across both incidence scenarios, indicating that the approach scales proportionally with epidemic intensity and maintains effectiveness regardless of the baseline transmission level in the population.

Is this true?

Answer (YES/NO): NO